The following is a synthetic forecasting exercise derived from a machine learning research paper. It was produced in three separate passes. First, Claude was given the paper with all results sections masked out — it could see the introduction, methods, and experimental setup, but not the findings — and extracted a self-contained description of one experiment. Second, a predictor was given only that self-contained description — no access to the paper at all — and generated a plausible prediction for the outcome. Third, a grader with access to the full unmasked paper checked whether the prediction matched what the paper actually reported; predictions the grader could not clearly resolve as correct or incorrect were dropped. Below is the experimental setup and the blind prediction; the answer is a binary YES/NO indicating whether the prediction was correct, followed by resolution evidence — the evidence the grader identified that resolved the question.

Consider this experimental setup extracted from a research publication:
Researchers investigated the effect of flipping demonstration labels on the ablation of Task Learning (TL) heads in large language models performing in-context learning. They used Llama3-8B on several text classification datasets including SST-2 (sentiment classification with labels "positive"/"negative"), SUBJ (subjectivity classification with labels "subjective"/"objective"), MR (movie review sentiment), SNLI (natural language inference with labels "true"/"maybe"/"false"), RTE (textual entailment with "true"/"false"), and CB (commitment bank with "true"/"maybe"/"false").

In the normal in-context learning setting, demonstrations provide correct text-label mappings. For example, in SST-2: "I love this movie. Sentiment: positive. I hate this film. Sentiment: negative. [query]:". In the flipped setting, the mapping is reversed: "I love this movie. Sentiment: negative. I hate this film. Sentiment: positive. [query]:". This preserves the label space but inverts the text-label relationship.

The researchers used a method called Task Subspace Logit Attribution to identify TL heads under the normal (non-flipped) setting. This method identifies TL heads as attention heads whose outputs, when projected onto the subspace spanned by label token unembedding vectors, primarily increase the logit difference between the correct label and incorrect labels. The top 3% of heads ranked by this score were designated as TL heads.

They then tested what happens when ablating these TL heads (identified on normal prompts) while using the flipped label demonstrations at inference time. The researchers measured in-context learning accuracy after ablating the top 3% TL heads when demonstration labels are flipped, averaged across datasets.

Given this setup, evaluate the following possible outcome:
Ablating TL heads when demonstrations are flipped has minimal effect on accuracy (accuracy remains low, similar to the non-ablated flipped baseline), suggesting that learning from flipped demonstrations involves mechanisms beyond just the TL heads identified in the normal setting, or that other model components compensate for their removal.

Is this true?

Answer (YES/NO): NO